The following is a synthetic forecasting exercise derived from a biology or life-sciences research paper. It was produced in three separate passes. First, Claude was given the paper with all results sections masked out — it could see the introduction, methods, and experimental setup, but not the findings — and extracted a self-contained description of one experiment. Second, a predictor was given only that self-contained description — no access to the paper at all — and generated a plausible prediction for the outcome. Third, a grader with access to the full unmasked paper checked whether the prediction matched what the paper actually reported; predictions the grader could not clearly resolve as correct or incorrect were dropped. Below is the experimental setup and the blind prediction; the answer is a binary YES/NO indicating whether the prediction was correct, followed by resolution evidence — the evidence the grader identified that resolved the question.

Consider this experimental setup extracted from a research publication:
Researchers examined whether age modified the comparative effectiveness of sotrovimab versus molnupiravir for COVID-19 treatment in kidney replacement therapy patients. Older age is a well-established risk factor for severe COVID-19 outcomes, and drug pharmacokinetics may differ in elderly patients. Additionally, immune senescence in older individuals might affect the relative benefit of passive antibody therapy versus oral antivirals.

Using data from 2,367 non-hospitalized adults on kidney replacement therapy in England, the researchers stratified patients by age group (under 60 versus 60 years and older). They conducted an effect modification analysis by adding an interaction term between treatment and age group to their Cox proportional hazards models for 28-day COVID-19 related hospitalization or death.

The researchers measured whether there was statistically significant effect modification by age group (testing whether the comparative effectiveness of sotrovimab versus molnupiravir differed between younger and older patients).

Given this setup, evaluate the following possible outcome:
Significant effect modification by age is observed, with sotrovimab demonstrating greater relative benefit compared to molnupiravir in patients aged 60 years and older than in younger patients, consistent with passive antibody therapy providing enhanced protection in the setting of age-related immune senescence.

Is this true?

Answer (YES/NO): NO